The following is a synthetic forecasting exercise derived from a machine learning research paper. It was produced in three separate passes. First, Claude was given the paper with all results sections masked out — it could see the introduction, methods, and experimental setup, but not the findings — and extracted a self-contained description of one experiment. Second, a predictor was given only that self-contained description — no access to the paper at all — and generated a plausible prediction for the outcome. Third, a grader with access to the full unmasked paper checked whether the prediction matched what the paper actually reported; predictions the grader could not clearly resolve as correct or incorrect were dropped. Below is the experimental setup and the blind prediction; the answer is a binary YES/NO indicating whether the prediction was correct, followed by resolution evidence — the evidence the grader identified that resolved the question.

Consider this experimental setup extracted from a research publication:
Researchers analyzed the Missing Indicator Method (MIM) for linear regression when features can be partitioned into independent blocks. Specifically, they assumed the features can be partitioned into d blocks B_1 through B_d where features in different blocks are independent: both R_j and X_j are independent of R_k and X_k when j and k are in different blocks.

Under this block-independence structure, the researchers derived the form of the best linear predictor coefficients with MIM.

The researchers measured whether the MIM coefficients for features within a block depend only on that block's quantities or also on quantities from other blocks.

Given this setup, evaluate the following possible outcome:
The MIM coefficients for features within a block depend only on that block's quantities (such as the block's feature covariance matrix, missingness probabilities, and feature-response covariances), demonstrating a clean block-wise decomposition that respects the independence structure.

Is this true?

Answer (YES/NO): NO